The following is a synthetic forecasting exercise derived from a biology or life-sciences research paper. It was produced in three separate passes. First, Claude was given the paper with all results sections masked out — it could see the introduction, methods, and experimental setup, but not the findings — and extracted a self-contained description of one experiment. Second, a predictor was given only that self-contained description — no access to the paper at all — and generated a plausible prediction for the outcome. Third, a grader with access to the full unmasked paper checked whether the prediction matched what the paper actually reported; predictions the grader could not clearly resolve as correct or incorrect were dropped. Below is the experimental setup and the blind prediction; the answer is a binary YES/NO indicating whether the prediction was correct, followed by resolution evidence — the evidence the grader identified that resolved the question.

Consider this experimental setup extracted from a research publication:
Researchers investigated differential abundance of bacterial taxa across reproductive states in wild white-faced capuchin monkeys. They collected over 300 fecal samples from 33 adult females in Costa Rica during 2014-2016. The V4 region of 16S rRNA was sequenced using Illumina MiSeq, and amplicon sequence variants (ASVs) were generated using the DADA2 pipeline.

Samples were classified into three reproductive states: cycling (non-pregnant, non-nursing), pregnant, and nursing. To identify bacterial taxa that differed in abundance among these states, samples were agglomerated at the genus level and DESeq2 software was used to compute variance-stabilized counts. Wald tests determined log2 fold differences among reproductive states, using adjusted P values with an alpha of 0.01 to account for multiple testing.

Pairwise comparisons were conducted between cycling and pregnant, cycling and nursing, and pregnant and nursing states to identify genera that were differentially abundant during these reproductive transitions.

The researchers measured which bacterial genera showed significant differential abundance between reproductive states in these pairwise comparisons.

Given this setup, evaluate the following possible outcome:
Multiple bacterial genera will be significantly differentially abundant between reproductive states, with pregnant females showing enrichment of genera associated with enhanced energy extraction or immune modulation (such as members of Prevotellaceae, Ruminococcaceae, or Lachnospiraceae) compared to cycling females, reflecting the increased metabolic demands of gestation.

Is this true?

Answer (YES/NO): NO